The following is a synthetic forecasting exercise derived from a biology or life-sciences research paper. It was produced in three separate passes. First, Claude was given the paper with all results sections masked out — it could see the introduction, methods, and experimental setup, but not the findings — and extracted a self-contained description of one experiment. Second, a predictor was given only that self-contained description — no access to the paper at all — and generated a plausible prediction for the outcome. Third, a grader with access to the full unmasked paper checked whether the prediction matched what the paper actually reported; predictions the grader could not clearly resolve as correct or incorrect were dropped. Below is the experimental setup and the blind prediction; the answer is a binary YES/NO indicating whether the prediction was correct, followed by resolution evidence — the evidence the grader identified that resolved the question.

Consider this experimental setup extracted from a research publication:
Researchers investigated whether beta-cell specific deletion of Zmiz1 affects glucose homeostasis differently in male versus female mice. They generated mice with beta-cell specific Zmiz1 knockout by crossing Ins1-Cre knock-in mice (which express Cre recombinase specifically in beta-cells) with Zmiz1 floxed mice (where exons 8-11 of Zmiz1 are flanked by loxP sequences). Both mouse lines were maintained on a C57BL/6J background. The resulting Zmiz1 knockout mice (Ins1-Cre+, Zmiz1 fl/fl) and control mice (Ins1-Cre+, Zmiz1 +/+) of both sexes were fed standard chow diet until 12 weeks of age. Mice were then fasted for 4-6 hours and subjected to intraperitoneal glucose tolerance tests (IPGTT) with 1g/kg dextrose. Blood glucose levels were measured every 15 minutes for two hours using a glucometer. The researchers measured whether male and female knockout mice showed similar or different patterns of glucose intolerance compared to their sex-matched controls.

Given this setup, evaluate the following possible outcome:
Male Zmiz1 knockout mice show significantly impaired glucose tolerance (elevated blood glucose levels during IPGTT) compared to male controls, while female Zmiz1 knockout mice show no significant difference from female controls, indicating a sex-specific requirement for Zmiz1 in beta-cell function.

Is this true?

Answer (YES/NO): NO